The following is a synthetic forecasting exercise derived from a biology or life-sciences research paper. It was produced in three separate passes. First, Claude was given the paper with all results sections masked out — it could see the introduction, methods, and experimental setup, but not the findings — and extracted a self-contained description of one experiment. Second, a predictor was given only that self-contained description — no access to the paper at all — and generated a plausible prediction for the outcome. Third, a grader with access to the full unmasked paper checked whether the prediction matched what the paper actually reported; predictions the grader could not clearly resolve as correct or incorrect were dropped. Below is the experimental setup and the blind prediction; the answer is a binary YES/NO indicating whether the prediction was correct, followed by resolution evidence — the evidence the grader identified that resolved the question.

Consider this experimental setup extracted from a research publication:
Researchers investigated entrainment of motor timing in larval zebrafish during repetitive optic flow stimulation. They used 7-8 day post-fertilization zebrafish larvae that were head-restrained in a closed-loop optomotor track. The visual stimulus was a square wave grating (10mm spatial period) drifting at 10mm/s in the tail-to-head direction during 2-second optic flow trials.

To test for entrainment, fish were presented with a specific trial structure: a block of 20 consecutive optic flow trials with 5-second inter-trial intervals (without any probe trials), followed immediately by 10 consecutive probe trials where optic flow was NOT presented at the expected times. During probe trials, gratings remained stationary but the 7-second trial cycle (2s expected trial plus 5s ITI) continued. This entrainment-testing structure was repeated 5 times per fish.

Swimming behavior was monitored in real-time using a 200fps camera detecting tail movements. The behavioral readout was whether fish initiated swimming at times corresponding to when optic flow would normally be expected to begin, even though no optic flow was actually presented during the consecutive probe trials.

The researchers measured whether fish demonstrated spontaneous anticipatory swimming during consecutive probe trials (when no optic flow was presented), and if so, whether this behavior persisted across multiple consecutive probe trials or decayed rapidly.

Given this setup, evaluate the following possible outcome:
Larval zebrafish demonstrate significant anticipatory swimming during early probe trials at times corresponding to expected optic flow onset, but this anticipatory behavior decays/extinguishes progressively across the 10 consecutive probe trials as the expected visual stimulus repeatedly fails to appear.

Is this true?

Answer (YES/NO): NO